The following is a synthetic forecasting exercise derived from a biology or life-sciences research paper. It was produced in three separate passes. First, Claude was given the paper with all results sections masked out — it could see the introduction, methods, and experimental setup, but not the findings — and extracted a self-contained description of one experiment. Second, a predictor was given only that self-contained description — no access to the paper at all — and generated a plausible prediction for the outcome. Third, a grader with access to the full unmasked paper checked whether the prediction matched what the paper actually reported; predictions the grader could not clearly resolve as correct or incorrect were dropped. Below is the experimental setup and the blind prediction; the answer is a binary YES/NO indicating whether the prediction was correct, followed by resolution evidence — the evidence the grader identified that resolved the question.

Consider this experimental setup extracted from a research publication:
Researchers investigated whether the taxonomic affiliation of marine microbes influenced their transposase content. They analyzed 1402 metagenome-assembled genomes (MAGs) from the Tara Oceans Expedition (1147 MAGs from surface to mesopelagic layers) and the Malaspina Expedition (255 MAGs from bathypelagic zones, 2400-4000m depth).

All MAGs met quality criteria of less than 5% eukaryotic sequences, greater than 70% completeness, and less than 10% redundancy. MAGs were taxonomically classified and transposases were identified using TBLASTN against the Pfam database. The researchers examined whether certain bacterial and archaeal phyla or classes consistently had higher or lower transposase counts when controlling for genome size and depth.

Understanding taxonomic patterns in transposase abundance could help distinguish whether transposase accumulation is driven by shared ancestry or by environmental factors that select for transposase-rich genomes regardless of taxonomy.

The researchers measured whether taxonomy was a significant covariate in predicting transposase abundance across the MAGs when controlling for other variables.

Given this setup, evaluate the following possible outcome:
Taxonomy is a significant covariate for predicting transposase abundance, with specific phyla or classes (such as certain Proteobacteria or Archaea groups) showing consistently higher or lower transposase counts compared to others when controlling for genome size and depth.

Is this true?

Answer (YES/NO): YES